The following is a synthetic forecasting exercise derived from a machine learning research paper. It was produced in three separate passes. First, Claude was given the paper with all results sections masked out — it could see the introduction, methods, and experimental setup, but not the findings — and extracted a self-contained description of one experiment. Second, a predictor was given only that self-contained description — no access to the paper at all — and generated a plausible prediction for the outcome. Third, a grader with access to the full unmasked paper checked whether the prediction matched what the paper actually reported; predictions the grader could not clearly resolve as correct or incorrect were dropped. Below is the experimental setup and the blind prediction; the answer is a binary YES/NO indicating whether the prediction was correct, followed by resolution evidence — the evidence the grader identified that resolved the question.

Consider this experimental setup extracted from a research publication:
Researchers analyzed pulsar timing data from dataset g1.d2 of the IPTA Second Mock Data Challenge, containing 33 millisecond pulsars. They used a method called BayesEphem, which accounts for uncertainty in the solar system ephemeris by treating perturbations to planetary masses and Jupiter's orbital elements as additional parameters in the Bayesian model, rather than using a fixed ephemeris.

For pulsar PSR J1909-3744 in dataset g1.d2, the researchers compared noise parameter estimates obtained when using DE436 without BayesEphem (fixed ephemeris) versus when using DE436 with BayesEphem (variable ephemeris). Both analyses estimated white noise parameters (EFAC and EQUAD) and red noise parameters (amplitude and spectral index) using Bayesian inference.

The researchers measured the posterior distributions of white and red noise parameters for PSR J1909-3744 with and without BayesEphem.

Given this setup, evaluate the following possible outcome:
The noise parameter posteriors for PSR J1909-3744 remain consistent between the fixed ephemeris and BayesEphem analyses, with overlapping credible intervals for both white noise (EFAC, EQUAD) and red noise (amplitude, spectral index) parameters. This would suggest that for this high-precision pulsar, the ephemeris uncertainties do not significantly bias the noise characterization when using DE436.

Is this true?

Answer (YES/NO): NO